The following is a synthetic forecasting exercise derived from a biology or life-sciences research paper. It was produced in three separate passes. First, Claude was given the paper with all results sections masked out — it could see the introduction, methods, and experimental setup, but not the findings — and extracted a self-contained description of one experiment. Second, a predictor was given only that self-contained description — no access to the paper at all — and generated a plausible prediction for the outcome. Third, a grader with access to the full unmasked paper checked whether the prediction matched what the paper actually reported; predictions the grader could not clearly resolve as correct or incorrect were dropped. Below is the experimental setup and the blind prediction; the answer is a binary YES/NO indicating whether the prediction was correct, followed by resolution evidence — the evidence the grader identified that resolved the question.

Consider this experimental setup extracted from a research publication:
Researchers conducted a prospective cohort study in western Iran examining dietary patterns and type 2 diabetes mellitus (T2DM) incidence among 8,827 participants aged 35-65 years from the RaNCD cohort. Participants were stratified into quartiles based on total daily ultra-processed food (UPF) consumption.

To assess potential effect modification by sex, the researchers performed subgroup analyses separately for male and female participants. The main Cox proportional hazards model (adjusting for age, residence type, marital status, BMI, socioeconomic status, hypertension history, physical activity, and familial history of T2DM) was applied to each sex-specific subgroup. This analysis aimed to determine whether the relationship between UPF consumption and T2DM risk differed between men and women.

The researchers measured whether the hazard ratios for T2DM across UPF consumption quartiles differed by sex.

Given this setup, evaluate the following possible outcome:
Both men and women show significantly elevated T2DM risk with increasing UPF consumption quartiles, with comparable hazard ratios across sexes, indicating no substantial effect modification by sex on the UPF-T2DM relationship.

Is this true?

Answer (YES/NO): NO